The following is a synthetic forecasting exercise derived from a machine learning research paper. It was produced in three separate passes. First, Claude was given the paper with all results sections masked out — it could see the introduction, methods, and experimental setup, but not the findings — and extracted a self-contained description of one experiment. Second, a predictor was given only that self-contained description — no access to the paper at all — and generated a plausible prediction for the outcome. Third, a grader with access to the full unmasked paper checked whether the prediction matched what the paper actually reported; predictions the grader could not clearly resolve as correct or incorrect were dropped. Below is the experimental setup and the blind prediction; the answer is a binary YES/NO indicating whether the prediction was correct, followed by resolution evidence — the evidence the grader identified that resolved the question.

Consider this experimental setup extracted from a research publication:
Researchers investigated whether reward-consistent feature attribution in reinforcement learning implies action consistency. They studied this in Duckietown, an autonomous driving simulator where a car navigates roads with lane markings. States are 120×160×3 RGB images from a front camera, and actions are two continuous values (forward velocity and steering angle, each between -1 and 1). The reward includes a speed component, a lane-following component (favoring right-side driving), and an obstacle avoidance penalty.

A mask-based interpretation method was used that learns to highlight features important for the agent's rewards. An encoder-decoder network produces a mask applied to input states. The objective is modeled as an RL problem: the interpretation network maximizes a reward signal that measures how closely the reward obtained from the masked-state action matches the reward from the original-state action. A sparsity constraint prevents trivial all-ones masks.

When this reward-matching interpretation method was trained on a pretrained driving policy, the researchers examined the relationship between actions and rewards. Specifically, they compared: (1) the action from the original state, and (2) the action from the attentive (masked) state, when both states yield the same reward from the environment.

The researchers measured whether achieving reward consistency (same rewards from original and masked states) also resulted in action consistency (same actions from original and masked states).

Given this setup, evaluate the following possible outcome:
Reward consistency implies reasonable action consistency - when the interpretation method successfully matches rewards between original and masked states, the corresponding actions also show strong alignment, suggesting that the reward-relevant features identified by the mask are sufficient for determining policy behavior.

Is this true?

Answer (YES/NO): NO